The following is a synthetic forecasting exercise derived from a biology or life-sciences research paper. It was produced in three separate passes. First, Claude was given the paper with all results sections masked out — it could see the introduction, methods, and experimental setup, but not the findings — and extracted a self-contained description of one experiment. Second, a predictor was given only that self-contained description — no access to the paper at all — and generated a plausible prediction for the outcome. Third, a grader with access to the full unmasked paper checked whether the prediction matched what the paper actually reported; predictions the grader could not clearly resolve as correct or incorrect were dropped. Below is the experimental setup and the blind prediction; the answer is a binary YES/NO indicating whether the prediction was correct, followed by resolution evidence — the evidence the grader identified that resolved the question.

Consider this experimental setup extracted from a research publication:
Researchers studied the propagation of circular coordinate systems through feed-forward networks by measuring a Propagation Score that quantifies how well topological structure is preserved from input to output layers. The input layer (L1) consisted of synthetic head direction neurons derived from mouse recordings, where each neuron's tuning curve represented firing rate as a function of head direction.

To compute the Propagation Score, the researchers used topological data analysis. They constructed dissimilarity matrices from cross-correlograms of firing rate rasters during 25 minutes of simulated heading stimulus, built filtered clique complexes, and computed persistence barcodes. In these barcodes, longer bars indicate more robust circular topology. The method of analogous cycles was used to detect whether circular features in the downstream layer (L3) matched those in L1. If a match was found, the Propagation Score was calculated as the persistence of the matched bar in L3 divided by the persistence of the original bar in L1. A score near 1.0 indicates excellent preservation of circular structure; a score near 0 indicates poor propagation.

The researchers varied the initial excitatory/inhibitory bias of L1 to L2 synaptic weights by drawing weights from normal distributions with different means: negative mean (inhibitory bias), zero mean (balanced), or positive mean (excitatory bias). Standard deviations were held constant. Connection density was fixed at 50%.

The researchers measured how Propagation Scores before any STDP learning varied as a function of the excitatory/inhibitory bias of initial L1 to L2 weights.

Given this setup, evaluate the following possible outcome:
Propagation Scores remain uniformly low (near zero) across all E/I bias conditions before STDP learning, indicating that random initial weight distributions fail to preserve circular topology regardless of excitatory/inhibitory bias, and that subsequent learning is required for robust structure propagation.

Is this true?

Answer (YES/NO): NO